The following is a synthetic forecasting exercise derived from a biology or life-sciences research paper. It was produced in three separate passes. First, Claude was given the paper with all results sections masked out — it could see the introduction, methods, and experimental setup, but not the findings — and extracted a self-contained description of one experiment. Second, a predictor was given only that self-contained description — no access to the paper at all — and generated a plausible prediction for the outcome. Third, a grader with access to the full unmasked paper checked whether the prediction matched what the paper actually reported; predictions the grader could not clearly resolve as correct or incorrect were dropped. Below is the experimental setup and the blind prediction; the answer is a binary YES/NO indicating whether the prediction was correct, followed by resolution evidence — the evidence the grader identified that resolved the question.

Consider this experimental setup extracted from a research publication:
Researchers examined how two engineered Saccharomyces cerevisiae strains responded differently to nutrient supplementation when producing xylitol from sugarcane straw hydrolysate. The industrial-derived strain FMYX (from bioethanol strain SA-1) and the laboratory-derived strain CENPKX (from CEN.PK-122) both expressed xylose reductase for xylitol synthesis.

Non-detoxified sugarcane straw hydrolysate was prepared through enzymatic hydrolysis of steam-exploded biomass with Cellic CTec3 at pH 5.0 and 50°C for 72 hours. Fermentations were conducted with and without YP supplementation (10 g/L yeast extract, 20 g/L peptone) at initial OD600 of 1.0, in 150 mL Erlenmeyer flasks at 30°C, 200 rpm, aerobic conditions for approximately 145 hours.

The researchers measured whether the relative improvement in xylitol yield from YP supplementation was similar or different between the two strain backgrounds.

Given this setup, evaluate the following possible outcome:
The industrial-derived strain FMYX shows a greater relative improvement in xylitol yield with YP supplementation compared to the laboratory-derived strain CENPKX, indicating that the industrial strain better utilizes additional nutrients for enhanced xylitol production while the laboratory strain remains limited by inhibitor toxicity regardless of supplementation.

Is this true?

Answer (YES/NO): YES